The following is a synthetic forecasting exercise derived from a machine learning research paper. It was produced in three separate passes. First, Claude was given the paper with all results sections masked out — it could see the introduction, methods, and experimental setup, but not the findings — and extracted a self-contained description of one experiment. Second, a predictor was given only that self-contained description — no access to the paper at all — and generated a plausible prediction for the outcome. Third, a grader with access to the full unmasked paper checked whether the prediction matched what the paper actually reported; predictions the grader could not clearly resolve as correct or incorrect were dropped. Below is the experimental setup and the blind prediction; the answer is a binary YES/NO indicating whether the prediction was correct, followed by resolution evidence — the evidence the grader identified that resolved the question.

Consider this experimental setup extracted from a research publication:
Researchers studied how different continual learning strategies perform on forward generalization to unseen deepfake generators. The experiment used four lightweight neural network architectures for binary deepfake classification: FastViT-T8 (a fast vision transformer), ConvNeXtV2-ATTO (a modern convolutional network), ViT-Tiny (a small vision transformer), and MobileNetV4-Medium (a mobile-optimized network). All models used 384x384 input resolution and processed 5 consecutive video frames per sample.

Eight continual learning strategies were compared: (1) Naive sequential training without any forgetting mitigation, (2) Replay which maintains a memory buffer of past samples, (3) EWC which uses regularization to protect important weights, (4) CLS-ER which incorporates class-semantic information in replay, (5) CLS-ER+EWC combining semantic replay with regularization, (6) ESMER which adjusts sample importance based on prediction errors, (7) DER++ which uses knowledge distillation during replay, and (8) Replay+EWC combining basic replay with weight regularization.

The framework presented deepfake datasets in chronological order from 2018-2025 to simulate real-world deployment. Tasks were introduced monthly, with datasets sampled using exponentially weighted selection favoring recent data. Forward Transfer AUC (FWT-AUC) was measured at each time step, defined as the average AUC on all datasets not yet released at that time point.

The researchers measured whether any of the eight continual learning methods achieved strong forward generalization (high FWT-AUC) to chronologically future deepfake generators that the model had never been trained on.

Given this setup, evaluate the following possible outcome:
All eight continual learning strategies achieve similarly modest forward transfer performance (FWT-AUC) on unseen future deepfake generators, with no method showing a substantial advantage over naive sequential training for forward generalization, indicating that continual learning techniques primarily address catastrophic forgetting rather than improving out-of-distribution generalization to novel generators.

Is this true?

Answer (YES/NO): YES